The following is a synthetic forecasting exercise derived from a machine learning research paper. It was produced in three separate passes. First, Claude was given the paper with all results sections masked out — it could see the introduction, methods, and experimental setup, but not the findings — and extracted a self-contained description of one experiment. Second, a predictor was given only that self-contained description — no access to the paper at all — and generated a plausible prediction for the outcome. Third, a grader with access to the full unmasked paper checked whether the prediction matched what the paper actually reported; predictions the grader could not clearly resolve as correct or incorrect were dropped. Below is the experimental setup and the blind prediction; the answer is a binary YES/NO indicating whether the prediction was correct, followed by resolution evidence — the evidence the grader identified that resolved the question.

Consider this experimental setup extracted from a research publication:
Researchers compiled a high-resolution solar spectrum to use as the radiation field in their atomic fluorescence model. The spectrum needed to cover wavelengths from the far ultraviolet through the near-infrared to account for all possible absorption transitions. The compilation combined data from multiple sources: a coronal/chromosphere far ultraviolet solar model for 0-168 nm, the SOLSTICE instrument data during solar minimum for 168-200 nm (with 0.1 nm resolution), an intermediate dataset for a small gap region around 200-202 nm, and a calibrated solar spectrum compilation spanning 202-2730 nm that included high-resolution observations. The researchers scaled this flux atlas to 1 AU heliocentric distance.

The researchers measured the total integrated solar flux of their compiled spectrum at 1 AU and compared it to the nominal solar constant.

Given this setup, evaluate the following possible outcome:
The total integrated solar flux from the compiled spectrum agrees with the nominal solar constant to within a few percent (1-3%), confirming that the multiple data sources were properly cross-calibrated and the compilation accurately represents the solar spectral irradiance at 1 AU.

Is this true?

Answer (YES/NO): NO